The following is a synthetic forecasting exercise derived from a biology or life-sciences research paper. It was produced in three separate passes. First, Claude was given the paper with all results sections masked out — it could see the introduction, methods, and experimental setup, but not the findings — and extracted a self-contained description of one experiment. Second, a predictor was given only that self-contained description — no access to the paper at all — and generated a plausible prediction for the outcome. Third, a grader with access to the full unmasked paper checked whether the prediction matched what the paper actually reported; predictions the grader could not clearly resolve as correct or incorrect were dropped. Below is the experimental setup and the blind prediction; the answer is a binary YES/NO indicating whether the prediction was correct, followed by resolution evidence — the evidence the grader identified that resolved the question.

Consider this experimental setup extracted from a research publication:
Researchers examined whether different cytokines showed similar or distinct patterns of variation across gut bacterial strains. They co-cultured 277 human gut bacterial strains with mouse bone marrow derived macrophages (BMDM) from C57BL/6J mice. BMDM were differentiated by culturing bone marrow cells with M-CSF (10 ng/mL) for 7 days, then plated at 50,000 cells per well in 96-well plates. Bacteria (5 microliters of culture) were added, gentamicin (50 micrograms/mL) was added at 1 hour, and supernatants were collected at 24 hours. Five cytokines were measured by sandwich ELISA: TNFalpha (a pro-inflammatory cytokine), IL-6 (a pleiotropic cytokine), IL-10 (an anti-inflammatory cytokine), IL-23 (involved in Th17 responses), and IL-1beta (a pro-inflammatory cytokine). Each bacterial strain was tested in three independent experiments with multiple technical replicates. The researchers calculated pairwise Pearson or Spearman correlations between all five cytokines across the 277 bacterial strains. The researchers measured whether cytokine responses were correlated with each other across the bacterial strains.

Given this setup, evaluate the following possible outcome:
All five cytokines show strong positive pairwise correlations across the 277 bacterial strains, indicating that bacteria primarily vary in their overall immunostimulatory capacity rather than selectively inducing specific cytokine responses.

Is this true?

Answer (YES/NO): NO